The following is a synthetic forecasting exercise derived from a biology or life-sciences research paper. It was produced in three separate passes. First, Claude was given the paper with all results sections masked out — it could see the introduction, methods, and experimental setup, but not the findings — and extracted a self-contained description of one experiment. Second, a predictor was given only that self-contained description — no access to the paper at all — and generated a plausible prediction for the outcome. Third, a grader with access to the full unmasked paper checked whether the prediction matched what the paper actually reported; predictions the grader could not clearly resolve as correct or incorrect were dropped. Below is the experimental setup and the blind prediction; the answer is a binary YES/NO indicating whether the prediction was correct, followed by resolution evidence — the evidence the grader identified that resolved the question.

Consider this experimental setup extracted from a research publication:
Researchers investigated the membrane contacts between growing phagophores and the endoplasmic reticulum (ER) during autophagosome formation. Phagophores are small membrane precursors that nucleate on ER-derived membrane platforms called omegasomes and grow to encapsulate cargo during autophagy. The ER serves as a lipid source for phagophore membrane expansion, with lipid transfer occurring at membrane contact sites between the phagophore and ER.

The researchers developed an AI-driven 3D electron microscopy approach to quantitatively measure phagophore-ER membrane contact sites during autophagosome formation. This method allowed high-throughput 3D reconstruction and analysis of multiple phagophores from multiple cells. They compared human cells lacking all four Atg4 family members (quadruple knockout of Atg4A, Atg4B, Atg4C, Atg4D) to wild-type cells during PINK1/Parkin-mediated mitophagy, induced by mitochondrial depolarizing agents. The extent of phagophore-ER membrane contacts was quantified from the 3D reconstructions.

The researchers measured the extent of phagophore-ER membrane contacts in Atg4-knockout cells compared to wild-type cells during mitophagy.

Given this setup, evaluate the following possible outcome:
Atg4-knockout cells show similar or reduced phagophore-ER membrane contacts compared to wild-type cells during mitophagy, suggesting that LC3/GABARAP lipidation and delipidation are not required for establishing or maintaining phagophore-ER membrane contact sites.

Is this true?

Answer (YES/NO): NO